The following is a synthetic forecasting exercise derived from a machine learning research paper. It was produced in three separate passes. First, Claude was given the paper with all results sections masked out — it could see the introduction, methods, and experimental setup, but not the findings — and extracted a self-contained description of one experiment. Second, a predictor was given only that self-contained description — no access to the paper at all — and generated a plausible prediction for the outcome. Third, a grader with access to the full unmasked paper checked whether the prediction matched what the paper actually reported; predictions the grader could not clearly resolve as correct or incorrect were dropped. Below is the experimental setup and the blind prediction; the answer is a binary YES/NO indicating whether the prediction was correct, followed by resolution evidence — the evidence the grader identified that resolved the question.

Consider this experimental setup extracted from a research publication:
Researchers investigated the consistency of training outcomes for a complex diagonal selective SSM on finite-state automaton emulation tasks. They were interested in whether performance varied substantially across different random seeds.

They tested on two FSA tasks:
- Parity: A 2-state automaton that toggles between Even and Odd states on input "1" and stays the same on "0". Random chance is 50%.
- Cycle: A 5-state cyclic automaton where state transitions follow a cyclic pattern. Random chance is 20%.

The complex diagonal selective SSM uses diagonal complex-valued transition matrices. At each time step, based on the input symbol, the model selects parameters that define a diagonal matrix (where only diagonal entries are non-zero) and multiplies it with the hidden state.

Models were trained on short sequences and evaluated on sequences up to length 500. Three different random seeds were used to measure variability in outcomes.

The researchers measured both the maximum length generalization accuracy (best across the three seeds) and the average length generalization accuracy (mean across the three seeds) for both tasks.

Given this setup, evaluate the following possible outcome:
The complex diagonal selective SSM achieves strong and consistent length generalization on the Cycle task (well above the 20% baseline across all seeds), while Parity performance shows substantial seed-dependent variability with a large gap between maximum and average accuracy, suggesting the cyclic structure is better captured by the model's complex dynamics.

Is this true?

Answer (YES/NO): YES